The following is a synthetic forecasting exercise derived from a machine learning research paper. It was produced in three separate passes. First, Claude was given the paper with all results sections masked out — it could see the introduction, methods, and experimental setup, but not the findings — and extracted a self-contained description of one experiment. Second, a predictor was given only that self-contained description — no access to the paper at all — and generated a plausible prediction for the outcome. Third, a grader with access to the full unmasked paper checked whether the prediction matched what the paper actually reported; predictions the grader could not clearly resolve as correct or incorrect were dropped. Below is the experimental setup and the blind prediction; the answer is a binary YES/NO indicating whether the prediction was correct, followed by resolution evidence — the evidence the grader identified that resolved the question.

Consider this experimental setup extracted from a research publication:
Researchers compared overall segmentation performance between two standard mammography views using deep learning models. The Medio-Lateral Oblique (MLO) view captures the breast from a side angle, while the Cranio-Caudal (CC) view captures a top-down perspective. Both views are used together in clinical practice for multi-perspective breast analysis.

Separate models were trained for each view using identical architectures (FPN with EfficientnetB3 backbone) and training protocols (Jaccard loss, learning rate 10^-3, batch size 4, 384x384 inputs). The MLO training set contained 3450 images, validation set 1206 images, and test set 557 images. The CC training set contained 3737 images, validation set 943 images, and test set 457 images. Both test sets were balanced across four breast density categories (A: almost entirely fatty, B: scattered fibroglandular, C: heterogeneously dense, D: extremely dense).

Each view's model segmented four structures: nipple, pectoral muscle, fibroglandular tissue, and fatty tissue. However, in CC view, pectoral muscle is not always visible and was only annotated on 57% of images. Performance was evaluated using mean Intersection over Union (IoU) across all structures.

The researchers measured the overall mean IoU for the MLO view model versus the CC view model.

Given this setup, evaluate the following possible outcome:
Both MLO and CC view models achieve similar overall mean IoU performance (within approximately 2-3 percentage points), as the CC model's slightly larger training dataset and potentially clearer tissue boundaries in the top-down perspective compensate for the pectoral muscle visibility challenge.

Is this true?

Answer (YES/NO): NO